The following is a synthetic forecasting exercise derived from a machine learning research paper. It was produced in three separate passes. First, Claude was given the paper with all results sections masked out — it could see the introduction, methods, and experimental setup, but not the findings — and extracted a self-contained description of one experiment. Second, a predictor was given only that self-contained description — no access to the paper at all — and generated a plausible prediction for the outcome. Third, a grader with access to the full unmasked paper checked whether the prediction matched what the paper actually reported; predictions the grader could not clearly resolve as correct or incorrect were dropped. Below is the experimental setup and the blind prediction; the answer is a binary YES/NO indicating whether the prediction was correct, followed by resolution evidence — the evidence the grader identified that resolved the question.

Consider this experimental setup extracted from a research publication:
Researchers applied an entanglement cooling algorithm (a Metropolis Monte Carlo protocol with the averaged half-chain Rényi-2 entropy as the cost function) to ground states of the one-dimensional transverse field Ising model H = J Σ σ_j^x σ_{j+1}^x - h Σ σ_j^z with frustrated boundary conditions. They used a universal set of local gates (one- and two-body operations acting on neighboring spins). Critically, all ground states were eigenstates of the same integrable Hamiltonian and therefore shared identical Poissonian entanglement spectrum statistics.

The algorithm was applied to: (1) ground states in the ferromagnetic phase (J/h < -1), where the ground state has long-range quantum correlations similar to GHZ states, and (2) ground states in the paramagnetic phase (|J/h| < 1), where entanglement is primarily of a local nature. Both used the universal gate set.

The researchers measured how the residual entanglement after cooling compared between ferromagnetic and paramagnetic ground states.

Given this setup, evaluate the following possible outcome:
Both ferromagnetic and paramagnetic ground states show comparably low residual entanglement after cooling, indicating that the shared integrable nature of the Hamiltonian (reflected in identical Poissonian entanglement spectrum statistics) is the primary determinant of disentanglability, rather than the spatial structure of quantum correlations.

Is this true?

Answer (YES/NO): NO